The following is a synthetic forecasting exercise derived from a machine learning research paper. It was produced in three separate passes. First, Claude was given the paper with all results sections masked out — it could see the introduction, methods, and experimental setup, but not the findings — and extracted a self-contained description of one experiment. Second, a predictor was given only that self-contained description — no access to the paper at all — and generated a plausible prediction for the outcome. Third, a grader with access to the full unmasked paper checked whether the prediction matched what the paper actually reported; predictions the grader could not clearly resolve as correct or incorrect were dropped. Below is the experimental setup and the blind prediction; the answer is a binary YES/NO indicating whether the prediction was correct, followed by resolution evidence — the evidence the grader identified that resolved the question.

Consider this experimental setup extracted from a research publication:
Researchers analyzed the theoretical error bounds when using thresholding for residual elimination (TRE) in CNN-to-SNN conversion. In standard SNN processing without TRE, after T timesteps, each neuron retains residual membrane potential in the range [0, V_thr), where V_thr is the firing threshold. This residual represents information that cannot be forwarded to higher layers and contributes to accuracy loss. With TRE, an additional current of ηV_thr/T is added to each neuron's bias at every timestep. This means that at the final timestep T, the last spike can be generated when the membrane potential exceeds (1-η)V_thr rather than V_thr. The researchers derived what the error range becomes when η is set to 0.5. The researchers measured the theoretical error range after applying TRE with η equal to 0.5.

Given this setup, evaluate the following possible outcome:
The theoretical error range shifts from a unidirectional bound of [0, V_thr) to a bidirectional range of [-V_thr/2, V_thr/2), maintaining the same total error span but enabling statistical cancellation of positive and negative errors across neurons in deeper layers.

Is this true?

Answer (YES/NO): NO